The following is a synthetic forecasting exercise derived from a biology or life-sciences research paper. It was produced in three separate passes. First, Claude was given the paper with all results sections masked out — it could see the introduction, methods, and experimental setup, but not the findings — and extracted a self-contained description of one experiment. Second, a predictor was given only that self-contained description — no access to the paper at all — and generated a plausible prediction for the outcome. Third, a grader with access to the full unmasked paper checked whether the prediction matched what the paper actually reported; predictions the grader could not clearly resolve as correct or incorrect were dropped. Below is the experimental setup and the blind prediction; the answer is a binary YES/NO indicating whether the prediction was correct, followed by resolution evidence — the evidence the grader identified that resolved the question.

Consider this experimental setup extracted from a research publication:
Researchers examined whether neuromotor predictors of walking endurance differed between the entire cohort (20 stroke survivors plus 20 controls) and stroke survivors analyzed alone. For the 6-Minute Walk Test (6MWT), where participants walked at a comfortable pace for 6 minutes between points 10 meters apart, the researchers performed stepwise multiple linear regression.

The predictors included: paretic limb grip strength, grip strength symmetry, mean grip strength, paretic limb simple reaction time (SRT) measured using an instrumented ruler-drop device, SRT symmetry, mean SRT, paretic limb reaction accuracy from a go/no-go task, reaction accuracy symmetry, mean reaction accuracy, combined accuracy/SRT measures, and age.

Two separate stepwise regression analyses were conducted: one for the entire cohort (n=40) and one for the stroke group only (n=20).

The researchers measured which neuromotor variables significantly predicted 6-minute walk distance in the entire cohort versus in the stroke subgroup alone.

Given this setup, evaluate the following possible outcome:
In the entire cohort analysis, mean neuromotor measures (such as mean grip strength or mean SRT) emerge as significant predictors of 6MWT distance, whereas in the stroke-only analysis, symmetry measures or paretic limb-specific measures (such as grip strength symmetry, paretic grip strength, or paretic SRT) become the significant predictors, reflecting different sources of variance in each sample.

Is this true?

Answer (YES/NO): NO